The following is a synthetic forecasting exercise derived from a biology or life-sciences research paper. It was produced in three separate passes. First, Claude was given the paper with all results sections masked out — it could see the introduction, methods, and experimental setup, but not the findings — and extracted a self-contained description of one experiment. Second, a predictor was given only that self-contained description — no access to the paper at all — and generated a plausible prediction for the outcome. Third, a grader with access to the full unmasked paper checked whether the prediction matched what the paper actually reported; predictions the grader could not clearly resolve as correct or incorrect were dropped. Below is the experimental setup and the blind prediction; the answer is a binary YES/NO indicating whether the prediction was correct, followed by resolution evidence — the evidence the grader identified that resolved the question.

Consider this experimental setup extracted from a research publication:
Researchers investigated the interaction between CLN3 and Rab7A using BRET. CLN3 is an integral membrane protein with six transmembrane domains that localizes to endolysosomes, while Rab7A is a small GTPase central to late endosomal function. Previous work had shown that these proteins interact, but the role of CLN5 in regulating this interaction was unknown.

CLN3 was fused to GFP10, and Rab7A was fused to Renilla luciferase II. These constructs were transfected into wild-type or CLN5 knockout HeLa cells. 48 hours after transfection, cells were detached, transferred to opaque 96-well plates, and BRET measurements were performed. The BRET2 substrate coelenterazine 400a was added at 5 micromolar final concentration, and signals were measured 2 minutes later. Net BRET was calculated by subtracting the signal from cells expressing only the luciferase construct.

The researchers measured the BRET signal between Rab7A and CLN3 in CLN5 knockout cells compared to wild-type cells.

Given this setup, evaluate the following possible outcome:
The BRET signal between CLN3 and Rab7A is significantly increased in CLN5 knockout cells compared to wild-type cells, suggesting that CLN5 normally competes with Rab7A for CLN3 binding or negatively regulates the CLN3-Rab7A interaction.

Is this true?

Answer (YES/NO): NO